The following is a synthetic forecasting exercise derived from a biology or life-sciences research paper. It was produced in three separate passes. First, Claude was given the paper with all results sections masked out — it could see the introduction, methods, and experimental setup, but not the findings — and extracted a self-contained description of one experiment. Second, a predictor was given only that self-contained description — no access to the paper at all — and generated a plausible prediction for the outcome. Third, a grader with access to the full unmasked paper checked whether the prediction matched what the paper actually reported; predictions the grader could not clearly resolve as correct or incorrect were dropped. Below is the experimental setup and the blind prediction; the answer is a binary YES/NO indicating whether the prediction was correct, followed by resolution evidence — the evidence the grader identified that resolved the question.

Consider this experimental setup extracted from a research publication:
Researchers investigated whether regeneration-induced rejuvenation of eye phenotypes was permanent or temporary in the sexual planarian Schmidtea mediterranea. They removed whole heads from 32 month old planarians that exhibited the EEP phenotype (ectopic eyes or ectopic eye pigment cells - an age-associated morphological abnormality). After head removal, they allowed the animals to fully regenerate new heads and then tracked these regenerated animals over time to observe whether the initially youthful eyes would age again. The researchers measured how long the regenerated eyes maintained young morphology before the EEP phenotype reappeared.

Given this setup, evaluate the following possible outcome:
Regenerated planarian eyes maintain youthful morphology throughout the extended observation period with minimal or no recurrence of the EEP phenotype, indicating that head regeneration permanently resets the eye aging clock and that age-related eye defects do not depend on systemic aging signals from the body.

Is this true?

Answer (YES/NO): NO